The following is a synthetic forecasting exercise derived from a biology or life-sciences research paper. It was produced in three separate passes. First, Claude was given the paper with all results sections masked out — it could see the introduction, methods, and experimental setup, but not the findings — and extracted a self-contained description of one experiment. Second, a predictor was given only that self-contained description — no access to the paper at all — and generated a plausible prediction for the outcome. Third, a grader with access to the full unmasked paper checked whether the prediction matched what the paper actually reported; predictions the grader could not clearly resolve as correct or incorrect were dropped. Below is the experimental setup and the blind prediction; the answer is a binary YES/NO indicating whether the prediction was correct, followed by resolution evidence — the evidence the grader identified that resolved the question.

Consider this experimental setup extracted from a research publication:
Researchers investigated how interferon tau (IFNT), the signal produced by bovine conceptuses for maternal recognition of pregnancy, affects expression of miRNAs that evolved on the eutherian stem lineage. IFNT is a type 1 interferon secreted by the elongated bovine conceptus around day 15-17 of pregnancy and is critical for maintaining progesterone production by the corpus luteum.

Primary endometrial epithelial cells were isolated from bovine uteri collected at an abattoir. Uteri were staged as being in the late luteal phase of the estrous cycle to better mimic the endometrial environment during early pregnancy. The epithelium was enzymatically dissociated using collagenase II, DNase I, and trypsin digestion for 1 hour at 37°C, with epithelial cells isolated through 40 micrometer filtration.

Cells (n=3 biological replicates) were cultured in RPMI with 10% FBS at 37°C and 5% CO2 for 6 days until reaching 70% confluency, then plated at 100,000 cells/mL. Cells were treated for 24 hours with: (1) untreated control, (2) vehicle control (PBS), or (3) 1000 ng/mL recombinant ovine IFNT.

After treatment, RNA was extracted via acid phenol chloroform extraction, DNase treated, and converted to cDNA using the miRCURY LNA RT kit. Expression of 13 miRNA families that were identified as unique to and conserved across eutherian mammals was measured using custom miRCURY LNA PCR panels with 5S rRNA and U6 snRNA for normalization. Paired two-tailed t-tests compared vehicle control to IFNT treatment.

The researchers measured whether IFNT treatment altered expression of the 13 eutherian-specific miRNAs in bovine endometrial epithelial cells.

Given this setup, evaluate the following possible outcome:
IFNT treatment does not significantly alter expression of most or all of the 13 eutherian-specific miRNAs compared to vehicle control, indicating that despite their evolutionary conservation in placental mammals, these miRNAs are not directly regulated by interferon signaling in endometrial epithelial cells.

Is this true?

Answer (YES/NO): YES